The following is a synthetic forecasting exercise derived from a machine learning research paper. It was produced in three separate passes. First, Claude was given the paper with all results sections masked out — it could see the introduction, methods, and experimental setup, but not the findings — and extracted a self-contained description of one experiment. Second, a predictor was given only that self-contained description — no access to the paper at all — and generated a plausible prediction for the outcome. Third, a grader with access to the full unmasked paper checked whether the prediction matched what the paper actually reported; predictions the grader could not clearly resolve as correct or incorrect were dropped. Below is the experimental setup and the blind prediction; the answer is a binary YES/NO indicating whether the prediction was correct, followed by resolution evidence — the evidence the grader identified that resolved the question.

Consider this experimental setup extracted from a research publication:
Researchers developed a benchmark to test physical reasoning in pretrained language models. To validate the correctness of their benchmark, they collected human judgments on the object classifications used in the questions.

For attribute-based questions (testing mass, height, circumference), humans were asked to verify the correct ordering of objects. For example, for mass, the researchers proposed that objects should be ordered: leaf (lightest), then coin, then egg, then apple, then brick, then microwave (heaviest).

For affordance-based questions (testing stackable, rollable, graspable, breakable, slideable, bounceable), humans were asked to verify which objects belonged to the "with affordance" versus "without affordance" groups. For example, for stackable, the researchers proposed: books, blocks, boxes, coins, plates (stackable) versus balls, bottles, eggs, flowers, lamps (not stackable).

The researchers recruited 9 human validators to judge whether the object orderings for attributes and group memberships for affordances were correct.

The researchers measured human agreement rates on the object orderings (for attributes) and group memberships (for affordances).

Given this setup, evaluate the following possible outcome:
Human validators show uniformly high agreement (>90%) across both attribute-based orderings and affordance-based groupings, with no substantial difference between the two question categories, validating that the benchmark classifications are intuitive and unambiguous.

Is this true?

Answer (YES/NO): NO